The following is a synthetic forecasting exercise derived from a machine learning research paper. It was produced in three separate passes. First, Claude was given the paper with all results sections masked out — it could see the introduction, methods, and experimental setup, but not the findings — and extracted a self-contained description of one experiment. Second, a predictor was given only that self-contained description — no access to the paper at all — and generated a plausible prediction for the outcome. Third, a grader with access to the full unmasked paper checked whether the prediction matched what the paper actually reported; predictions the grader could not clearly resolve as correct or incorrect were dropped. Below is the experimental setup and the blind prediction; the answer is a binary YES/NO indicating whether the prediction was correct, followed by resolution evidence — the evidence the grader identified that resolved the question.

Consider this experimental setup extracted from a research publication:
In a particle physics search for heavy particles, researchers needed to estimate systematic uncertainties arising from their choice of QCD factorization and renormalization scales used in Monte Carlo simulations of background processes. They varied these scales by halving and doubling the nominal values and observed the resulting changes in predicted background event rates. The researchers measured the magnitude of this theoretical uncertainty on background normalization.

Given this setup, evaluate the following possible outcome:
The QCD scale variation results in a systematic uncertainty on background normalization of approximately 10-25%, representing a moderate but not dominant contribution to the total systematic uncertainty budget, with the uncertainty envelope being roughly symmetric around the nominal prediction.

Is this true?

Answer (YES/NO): NO